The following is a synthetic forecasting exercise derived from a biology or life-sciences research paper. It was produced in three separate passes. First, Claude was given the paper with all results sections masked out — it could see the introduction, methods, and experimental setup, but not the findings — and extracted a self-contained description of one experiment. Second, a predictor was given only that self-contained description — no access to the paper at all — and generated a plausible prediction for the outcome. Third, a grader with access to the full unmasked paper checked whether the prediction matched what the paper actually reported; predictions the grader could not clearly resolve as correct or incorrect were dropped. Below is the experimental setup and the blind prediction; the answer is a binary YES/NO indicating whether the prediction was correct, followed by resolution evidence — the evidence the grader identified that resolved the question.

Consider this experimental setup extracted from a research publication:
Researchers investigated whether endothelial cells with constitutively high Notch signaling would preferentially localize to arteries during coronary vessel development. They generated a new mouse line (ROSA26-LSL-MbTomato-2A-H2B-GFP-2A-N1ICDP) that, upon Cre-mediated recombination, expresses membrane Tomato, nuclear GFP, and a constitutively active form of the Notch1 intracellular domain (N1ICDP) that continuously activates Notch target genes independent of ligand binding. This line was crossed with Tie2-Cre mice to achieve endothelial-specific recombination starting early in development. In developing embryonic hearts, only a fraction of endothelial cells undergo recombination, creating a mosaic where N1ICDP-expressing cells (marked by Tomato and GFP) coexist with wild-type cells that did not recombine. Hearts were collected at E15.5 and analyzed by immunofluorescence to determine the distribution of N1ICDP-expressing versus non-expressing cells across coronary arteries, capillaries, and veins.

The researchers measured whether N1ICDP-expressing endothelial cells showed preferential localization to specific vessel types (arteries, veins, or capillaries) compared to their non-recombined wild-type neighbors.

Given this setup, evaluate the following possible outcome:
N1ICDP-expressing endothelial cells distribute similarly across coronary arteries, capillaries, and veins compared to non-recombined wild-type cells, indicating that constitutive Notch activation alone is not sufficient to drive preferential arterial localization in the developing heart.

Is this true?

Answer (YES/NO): NO